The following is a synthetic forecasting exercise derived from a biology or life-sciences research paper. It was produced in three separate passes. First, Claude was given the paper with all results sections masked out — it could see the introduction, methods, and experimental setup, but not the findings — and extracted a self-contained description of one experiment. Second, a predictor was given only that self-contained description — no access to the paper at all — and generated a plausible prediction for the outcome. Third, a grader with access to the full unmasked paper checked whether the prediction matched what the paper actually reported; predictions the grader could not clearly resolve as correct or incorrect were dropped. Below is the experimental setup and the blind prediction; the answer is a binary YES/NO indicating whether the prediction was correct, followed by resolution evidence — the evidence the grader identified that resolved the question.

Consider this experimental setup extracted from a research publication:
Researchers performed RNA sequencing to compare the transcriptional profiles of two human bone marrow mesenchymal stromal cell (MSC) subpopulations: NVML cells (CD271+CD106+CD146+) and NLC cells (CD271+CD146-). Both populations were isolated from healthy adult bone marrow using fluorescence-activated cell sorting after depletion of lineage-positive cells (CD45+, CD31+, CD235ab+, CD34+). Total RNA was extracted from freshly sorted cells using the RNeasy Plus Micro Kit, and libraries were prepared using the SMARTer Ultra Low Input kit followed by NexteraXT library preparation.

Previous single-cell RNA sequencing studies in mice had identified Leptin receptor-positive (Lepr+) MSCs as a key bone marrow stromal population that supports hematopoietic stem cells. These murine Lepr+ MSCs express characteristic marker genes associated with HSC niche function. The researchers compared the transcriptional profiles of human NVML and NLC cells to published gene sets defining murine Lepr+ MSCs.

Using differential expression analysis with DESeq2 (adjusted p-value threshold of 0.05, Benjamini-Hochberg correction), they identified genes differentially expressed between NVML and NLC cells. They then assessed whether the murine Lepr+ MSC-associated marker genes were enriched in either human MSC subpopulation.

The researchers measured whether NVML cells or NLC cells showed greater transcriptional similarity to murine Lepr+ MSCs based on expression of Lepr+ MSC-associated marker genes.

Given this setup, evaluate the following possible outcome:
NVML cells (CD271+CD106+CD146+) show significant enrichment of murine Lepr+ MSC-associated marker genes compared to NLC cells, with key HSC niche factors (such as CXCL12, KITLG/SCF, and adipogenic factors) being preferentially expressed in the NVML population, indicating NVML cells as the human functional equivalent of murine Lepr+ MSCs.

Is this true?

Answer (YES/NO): YES